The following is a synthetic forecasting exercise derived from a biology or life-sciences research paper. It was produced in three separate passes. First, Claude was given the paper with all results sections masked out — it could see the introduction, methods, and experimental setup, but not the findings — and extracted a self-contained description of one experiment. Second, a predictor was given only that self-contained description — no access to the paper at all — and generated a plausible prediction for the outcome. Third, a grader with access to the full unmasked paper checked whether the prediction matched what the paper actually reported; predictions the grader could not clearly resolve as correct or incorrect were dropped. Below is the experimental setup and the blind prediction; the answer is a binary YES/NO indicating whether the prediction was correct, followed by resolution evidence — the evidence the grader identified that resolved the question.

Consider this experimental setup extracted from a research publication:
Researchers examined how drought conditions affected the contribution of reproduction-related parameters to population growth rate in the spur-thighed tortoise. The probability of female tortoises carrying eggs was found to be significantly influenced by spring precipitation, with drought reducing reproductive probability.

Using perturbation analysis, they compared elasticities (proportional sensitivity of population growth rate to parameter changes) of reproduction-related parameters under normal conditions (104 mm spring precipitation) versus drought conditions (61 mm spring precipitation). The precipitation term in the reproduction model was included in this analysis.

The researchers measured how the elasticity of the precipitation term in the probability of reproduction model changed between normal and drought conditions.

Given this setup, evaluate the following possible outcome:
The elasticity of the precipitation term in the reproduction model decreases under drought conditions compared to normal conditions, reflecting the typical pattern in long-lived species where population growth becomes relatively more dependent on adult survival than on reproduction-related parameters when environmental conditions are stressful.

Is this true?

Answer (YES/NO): YES